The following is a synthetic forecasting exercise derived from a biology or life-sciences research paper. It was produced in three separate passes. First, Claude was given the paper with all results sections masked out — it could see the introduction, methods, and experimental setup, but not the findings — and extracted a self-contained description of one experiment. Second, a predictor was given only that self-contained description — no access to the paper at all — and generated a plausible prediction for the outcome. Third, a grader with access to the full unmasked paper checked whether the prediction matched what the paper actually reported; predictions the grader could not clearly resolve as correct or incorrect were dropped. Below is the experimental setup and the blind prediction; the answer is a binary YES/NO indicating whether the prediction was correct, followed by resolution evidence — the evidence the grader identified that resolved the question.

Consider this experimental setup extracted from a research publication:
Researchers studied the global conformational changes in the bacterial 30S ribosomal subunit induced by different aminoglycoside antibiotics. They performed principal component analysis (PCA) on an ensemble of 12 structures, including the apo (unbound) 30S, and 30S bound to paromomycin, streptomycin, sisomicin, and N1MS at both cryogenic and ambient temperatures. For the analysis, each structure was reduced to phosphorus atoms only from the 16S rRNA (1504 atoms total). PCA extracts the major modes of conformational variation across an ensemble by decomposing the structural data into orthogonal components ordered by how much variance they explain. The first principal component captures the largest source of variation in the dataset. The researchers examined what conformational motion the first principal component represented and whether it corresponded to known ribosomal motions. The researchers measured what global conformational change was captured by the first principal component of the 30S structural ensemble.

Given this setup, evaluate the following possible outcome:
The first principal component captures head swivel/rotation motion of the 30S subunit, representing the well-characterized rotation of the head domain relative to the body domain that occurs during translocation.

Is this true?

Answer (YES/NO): NO